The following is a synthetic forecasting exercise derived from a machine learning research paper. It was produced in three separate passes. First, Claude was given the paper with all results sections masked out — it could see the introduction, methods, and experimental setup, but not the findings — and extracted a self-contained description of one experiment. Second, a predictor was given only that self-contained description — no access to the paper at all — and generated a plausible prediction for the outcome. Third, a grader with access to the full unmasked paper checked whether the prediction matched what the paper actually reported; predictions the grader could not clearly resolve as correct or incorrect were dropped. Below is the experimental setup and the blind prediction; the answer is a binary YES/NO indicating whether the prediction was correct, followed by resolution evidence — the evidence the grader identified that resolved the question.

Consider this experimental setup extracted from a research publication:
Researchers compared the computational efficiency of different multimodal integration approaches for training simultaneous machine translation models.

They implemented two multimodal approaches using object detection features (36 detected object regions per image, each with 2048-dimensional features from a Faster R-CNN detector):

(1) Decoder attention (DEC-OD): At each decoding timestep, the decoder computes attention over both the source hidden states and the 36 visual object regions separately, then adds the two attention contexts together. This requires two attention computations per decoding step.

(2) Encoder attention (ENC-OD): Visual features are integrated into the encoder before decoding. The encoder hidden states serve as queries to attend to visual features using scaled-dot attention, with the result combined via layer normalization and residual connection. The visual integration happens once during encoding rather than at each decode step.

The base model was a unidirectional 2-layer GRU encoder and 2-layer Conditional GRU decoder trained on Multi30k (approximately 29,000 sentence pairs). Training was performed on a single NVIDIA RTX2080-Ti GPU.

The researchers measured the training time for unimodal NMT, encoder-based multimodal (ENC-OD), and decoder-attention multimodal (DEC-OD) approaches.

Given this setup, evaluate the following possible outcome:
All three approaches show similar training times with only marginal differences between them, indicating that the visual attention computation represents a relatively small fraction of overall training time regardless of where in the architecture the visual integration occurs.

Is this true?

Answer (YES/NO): NO